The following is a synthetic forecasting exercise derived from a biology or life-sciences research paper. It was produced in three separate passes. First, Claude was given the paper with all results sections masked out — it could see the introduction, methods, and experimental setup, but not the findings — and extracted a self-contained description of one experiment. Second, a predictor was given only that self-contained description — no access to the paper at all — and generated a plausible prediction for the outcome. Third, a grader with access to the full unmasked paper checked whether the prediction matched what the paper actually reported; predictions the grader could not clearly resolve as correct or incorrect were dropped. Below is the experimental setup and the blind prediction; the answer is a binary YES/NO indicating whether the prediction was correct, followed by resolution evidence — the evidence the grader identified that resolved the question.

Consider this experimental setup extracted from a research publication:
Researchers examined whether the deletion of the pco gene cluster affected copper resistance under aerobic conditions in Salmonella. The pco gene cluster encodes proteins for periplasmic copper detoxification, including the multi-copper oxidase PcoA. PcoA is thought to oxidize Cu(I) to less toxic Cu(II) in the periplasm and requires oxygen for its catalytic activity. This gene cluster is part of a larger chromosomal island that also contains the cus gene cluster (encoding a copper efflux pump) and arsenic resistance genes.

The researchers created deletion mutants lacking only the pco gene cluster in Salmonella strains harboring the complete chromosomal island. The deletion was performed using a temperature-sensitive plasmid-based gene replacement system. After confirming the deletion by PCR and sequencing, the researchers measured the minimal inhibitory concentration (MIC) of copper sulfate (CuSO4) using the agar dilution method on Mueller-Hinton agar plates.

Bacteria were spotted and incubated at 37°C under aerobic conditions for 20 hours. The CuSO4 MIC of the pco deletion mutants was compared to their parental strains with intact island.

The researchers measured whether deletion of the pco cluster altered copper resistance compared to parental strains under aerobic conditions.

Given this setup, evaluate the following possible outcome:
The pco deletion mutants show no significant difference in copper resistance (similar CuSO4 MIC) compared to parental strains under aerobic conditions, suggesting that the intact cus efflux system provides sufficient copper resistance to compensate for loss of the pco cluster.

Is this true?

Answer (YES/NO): YES